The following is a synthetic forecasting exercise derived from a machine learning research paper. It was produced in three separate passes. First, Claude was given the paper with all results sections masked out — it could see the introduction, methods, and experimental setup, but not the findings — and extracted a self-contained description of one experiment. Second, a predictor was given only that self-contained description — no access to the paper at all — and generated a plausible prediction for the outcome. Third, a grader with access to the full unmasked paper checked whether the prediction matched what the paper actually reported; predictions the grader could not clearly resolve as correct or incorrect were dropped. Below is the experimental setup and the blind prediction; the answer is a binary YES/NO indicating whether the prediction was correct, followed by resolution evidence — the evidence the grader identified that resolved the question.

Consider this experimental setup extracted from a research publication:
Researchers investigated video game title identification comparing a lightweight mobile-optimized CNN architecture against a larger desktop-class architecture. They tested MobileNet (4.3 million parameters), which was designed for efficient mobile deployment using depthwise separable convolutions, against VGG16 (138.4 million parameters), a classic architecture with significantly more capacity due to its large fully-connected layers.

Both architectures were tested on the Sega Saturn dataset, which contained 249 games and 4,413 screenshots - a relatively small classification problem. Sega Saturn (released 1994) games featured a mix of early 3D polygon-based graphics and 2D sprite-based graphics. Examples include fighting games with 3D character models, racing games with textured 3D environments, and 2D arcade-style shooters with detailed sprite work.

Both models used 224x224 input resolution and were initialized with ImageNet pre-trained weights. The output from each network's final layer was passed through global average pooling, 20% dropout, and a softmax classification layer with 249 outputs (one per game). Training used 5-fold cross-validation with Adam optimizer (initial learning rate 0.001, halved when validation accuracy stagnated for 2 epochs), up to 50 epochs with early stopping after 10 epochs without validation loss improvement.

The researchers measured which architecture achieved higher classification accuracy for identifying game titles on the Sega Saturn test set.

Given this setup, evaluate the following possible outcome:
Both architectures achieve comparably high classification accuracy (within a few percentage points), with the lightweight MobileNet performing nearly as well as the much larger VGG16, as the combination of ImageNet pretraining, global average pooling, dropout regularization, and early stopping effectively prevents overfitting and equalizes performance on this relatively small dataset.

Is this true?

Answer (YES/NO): NO